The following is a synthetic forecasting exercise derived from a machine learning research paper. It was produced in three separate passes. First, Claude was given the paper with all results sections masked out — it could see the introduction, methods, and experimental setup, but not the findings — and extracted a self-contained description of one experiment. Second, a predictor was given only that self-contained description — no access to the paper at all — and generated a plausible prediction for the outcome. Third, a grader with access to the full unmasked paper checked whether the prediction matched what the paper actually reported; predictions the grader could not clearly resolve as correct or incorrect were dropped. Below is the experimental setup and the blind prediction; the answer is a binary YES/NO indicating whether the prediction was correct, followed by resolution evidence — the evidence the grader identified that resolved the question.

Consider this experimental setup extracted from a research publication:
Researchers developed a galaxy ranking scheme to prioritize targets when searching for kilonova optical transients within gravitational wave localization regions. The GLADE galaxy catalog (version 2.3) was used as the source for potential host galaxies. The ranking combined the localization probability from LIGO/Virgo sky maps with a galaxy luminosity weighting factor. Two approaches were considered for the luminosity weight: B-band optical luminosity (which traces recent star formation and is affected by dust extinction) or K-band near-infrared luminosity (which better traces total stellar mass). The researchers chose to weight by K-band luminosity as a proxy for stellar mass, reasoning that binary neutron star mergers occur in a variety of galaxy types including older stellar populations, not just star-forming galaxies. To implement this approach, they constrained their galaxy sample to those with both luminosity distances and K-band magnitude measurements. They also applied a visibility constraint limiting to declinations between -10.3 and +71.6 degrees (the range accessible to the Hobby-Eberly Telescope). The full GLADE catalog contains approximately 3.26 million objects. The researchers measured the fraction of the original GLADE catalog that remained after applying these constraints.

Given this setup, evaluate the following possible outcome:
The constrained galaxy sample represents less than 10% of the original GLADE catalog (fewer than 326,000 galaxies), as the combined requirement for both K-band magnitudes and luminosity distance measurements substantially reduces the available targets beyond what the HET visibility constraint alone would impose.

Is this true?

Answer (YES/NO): NO